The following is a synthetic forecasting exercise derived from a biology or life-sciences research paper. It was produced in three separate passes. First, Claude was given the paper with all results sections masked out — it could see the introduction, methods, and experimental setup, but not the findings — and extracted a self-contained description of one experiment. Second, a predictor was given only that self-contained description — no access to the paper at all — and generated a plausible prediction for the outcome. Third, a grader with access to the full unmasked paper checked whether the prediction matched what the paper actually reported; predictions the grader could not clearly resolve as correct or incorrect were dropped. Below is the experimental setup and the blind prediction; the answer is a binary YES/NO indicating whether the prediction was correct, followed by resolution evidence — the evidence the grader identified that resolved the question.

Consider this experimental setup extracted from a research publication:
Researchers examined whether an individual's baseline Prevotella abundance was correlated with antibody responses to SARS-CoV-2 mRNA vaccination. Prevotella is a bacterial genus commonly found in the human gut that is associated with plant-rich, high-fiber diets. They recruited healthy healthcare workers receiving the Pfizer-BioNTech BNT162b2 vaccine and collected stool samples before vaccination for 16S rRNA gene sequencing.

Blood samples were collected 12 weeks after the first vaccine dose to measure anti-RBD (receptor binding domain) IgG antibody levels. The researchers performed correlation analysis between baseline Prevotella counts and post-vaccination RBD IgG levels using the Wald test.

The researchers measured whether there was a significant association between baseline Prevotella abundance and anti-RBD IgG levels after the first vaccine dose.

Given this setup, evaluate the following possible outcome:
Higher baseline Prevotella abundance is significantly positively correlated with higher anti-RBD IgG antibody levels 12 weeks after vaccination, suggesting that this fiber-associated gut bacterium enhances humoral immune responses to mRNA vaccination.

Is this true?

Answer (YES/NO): YES